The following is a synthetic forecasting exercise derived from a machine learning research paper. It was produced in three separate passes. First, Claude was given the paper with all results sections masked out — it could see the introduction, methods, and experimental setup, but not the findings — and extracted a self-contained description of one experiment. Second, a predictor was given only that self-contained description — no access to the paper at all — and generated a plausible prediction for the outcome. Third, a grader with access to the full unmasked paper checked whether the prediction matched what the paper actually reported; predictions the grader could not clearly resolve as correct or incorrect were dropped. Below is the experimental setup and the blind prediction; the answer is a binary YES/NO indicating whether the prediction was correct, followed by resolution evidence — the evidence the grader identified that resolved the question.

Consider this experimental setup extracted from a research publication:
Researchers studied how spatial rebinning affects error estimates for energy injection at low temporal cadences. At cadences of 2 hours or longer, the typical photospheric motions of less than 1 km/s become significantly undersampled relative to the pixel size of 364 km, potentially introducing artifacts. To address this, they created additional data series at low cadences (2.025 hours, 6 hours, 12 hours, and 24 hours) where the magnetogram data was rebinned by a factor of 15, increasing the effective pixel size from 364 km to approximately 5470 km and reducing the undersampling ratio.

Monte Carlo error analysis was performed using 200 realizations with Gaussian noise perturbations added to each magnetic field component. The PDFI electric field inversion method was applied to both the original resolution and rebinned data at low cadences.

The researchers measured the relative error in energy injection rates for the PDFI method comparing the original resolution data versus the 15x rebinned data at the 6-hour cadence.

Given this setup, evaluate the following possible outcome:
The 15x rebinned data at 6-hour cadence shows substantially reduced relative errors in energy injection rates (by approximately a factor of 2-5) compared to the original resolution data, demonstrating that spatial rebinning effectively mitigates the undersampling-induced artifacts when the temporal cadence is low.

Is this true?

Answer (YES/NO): NO